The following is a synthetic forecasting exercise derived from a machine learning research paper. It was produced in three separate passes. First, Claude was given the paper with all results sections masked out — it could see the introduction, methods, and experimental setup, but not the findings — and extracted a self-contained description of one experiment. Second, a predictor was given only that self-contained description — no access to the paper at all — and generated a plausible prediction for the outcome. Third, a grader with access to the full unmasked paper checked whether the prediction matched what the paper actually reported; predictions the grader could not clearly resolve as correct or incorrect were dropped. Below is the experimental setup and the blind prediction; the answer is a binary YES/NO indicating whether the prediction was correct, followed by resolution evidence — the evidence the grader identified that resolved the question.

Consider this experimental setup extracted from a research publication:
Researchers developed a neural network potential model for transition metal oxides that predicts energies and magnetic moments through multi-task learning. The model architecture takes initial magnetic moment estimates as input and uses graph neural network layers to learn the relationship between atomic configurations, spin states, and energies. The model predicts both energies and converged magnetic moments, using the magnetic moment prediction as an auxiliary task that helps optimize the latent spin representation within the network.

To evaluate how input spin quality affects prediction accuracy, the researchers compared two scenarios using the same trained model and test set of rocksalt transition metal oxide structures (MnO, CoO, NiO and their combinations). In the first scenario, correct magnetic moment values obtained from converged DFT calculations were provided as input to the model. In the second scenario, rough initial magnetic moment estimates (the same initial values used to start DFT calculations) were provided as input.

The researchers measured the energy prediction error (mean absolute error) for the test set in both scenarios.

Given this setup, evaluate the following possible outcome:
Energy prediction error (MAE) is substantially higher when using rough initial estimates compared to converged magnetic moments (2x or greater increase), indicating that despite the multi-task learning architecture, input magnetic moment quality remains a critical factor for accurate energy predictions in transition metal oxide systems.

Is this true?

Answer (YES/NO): NO